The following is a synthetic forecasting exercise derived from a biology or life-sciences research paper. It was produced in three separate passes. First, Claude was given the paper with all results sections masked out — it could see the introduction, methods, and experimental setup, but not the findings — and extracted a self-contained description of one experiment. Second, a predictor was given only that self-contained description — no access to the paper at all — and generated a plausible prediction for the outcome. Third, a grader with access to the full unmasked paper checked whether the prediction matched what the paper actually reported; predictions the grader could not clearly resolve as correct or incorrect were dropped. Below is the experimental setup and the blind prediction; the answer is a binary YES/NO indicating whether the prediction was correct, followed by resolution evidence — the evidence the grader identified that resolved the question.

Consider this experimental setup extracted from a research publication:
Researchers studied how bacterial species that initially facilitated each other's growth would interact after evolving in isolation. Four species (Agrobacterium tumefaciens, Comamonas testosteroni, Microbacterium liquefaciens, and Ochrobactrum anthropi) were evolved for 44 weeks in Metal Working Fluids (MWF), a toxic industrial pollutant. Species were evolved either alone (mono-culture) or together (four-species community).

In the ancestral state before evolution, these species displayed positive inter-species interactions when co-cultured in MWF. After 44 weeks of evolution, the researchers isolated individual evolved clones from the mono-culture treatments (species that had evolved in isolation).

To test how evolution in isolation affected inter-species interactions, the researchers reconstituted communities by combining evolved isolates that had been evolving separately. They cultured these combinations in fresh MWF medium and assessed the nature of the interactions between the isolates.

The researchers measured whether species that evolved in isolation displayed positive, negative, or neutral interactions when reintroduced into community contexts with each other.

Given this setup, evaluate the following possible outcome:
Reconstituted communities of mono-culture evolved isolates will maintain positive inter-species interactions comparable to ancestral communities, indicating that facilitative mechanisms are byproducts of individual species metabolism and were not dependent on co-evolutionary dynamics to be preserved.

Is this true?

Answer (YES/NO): NO